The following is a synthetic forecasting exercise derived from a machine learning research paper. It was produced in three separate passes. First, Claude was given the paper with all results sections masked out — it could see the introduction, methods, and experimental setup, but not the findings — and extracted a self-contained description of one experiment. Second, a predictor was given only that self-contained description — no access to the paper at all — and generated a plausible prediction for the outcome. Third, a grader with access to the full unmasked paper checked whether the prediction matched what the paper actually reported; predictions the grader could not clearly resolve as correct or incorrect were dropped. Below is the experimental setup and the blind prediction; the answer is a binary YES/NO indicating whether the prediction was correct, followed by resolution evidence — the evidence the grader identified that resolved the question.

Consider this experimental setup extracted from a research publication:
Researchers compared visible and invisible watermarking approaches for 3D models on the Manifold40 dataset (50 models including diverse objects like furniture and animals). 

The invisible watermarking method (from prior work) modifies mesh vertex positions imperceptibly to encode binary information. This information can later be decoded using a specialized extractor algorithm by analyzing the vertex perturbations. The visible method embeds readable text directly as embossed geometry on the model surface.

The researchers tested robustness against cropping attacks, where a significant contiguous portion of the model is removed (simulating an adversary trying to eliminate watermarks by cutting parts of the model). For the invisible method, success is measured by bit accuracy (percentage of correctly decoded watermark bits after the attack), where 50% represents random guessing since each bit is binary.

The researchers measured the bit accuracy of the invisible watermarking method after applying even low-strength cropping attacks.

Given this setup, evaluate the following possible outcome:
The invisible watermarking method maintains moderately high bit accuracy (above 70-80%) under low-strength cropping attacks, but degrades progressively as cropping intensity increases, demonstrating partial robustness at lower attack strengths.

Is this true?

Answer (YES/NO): NO